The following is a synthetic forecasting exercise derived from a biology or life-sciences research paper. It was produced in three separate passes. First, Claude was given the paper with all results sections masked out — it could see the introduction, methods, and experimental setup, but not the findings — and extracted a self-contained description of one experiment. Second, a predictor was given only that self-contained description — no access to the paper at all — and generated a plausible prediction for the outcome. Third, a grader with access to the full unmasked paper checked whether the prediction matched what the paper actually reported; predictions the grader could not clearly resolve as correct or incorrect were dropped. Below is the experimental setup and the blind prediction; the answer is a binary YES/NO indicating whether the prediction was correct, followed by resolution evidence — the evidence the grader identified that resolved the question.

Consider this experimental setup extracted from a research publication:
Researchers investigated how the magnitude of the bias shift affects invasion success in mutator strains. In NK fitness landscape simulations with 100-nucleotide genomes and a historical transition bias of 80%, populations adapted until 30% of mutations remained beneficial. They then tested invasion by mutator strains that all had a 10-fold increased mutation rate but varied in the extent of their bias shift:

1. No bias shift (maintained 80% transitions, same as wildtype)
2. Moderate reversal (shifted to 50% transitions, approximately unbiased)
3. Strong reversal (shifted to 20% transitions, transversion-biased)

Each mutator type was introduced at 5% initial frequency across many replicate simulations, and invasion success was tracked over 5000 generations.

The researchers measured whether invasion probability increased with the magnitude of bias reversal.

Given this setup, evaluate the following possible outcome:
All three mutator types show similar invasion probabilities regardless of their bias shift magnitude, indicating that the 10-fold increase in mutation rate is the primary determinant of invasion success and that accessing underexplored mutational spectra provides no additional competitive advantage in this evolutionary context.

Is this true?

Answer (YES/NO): NO